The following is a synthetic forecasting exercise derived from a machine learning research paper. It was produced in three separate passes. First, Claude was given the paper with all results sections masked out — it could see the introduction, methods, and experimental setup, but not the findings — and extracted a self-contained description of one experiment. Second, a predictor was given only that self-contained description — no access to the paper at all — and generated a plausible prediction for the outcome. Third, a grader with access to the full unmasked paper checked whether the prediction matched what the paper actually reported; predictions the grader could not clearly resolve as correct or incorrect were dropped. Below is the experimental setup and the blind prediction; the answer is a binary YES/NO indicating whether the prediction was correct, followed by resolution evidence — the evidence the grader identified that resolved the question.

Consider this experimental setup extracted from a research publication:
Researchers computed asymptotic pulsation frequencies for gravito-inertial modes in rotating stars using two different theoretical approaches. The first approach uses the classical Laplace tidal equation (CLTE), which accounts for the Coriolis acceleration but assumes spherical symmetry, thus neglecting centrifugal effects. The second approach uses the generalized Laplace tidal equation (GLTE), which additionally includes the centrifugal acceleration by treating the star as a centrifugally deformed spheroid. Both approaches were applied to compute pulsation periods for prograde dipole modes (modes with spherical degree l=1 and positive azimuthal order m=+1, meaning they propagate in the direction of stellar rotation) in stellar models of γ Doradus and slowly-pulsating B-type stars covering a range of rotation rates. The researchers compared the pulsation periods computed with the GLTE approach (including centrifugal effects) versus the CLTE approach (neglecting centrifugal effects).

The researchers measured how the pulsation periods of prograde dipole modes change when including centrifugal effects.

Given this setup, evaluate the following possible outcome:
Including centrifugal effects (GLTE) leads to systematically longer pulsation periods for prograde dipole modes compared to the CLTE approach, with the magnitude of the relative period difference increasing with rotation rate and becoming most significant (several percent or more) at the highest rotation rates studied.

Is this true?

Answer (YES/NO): NO